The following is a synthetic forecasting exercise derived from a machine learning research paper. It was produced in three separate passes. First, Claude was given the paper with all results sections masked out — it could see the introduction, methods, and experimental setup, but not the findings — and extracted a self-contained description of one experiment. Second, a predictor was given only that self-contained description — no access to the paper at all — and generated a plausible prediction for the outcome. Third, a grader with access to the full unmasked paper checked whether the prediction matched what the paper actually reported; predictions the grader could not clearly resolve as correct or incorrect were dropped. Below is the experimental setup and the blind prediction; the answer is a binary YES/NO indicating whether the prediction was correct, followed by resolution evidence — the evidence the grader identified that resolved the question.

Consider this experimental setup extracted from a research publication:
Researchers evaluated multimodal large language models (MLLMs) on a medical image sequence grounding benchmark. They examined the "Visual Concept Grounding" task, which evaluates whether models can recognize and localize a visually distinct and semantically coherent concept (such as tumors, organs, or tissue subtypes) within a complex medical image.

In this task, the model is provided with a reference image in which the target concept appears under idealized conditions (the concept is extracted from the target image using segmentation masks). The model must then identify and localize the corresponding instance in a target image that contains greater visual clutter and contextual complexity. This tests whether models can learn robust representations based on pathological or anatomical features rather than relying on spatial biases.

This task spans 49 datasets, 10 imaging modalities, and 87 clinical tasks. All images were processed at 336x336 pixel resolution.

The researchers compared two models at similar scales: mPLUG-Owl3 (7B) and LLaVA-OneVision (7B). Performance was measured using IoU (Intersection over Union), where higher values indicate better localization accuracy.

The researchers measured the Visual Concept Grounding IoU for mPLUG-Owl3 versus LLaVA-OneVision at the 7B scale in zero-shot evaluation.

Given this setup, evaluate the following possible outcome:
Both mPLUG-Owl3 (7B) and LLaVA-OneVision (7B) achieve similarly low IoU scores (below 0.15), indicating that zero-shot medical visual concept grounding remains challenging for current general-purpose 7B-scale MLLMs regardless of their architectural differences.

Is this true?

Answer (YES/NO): NO